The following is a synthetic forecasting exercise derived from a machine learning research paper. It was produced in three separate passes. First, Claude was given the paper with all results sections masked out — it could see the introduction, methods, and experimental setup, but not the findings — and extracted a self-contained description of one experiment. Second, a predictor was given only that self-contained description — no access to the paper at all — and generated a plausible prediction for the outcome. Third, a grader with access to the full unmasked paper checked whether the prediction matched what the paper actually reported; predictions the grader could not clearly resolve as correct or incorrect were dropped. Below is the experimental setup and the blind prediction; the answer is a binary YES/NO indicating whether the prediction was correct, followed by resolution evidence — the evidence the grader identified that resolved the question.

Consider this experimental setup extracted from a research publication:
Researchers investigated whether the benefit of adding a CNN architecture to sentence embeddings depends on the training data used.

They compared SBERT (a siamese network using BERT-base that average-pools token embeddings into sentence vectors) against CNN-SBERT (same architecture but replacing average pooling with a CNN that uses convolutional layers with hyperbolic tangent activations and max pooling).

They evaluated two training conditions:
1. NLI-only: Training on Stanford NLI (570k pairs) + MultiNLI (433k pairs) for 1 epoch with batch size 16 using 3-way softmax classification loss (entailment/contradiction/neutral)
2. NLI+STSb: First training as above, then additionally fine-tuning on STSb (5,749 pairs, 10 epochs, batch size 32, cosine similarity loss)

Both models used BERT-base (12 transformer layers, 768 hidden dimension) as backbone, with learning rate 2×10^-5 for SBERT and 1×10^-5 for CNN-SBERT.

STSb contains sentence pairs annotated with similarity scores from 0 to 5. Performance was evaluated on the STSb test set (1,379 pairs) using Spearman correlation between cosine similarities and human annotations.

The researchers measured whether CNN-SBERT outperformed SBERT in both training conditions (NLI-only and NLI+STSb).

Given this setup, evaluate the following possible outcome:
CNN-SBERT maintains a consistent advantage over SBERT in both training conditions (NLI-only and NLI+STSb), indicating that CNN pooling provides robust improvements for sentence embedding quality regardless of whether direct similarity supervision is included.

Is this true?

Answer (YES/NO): NO